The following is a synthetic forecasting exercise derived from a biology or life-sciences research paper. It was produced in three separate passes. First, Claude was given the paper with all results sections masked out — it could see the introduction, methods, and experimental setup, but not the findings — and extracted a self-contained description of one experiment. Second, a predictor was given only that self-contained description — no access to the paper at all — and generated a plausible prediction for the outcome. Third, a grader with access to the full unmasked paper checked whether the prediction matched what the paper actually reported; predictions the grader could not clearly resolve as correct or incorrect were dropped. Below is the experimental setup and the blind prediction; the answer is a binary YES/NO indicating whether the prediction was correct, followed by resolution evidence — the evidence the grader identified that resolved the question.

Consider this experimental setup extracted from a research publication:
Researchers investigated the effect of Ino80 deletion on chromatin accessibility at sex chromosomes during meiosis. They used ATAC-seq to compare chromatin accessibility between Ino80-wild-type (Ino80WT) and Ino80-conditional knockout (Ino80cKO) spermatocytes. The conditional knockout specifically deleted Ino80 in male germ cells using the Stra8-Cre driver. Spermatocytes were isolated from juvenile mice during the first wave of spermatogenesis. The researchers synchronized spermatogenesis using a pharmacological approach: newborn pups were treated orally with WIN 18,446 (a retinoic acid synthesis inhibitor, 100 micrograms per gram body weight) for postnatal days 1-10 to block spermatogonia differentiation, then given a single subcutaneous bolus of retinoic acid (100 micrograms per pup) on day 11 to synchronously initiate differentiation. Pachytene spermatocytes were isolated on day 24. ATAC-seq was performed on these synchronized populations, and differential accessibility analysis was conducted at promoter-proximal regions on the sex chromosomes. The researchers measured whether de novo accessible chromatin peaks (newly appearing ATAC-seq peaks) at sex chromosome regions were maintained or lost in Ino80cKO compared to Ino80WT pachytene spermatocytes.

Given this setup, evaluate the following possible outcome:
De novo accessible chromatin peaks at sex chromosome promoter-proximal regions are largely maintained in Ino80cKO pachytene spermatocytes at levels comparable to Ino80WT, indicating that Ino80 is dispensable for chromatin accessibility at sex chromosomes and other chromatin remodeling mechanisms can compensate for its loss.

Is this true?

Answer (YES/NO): NO